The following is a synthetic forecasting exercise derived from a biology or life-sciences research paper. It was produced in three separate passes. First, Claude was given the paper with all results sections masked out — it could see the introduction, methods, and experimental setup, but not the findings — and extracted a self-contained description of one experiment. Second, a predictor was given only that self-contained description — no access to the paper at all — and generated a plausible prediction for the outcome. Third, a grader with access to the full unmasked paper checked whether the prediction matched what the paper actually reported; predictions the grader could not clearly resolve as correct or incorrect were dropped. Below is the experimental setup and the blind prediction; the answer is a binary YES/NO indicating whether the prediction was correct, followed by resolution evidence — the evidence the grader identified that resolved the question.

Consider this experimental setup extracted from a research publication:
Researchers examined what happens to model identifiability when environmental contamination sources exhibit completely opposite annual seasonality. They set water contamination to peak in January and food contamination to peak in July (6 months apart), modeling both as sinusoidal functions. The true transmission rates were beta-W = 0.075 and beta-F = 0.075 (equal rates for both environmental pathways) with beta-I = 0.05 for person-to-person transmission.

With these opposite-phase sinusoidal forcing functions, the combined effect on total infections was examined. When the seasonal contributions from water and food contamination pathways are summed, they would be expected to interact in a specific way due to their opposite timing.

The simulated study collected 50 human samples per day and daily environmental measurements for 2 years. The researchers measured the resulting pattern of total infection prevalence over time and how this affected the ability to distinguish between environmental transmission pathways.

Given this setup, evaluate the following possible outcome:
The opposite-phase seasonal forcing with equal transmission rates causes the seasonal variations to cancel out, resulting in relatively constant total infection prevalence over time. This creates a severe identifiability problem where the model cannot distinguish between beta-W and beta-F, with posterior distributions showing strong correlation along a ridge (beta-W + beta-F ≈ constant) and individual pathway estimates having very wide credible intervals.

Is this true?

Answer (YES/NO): NO